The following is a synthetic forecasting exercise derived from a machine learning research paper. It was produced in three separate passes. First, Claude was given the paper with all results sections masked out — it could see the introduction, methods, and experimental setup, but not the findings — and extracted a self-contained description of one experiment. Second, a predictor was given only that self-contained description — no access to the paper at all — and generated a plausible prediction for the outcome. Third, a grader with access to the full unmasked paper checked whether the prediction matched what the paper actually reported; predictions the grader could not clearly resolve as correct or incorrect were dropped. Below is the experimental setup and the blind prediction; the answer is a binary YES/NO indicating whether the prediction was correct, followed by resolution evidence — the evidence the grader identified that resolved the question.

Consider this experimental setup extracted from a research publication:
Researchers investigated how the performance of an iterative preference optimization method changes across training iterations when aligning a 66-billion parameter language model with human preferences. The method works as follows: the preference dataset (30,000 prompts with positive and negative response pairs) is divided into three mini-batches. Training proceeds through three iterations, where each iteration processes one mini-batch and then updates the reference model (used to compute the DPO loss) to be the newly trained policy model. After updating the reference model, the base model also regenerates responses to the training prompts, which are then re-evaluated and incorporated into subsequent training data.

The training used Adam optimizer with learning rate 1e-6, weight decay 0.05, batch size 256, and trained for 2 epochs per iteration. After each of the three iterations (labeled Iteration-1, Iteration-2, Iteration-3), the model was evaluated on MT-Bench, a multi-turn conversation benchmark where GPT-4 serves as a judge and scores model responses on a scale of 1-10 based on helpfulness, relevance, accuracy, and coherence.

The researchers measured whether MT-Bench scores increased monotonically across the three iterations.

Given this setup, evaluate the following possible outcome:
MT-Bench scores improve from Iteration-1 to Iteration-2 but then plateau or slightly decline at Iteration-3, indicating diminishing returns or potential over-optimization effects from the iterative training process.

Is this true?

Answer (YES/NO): NO